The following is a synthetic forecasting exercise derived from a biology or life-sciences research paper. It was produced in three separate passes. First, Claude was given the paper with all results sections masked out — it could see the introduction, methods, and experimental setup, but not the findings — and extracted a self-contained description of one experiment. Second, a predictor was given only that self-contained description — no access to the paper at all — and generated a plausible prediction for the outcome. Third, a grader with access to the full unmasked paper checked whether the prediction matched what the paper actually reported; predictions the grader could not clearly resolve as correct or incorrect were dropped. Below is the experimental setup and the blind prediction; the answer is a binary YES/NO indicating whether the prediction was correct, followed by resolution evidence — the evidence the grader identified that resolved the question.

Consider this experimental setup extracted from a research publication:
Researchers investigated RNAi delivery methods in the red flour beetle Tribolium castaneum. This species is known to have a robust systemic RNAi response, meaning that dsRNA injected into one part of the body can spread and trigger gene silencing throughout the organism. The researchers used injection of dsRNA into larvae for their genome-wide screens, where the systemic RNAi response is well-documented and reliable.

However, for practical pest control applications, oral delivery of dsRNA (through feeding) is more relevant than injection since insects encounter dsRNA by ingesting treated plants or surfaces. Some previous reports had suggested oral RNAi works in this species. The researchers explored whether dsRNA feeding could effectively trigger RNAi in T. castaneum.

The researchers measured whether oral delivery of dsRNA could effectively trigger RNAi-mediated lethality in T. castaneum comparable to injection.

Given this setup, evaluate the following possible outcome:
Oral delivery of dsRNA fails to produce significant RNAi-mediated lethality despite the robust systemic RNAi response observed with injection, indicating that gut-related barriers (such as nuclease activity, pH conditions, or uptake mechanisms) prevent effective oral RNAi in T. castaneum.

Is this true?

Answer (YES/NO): YES